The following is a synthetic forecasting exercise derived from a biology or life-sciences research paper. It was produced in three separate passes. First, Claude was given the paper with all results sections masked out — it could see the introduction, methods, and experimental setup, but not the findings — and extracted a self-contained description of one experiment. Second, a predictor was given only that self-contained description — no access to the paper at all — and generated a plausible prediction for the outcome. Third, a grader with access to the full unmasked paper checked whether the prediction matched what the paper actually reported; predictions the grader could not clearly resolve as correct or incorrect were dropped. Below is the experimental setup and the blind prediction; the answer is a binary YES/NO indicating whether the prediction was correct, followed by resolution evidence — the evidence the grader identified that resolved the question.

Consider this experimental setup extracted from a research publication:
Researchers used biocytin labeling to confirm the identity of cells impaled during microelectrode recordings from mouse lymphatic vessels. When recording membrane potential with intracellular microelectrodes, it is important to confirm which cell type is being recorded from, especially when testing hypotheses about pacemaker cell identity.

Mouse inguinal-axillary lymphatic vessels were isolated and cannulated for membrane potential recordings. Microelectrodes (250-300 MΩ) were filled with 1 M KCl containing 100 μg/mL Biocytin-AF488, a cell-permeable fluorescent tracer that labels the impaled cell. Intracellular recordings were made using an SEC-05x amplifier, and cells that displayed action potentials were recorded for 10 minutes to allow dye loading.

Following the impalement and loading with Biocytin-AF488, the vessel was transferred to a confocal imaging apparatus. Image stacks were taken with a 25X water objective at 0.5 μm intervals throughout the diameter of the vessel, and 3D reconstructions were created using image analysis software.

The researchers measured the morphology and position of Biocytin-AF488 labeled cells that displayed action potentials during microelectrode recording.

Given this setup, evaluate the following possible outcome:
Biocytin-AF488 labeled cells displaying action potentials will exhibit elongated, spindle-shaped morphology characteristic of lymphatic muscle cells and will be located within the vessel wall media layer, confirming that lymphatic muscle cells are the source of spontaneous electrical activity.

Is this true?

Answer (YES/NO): YES